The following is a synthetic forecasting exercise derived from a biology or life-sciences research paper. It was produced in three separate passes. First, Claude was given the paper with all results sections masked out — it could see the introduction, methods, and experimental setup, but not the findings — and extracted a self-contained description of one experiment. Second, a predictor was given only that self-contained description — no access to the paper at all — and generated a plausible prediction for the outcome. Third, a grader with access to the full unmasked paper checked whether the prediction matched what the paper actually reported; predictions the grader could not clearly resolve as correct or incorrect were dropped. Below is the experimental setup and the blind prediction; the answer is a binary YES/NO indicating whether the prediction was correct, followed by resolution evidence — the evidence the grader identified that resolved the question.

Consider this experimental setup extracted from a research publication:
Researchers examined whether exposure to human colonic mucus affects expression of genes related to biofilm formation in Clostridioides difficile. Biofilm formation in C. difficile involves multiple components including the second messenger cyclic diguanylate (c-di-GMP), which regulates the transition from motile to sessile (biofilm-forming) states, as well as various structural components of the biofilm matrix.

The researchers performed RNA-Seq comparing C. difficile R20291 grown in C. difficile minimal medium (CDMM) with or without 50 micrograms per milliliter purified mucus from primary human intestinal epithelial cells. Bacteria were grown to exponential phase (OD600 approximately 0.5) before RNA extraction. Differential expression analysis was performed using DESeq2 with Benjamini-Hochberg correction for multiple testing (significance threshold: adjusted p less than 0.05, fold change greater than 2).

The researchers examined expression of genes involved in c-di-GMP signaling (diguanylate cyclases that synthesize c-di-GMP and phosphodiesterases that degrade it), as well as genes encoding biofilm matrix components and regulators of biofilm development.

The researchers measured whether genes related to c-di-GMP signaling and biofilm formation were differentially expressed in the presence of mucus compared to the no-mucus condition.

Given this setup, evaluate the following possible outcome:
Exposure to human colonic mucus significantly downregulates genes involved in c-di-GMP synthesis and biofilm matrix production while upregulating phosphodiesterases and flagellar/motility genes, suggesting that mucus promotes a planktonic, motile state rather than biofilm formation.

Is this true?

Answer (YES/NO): NO